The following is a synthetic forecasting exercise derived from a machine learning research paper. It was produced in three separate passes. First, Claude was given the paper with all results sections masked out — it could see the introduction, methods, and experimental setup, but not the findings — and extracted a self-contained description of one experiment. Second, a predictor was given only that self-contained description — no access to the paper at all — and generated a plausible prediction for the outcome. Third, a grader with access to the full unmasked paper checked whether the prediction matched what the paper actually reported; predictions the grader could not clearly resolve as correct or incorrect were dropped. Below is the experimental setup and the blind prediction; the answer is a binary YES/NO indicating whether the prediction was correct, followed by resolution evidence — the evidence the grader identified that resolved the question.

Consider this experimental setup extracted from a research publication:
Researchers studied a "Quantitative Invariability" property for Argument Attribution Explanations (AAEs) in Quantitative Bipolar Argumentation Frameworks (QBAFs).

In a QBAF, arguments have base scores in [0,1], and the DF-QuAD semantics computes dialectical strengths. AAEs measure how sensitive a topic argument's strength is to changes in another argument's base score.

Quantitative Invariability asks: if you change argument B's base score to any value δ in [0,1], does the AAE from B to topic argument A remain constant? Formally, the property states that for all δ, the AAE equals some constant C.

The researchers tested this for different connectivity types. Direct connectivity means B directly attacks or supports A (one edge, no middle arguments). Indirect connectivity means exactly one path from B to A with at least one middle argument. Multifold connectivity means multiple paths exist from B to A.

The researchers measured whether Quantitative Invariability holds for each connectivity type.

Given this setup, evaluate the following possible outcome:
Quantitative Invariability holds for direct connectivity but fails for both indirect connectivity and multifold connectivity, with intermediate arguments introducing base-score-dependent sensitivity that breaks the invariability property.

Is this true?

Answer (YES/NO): NO